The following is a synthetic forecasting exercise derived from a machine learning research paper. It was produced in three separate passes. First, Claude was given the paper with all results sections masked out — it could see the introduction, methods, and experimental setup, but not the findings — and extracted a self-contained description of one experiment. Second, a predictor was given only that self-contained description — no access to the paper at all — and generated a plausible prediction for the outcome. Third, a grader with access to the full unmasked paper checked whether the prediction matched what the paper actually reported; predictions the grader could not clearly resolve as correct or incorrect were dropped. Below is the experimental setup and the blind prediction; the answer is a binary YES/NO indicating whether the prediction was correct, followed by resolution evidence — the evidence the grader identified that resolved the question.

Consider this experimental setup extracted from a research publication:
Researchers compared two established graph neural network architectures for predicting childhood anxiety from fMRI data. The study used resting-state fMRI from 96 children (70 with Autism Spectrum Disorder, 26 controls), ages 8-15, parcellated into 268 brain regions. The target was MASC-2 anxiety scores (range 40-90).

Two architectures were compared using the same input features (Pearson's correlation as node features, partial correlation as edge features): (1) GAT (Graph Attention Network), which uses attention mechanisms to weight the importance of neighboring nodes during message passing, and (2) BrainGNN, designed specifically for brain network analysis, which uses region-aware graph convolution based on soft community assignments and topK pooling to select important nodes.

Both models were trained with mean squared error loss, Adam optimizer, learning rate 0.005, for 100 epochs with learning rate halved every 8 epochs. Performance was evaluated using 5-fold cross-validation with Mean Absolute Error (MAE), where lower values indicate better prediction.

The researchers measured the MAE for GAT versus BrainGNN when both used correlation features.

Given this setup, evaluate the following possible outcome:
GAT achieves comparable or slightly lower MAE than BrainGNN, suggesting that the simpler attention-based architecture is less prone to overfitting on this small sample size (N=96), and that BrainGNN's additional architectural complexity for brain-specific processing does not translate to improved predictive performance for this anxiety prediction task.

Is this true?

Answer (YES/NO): NO